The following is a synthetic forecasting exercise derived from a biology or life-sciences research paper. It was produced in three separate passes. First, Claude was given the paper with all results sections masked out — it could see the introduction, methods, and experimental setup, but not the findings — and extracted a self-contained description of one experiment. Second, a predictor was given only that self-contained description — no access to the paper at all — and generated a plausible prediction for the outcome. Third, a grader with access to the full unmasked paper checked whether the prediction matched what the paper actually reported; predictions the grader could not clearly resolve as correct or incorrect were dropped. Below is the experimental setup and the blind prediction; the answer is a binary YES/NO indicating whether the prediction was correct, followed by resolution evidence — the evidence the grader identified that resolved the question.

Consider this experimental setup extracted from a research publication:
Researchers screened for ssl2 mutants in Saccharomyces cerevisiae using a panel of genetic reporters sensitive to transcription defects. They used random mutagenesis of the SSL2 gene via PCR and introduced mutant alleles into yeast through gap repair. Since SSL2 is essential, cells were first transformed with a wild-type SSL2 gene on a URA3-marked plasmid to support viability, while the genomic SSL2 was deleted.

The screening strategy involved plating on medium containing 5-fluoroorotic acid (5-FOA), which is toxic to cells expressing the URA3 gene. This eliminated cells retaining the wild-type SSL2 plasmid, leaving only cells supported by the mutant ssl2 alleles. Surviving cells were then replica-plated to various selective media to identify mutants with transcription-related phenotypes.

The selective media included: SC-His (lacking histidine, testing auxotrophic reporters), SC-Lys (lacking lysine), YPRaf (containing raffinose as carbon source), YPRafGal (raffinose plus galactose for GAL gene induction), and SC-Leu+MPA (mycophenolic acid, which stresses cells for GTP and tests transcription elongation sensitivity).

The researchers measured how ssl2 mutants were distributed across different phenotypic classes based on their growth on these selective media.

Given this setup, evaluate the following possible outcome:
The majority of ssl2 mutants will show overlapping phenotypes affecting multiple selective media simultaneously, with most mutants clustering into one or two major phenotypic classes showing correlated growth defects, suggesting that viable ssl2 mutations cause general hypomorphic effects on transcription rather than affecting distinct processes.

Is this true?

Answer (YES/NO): NO